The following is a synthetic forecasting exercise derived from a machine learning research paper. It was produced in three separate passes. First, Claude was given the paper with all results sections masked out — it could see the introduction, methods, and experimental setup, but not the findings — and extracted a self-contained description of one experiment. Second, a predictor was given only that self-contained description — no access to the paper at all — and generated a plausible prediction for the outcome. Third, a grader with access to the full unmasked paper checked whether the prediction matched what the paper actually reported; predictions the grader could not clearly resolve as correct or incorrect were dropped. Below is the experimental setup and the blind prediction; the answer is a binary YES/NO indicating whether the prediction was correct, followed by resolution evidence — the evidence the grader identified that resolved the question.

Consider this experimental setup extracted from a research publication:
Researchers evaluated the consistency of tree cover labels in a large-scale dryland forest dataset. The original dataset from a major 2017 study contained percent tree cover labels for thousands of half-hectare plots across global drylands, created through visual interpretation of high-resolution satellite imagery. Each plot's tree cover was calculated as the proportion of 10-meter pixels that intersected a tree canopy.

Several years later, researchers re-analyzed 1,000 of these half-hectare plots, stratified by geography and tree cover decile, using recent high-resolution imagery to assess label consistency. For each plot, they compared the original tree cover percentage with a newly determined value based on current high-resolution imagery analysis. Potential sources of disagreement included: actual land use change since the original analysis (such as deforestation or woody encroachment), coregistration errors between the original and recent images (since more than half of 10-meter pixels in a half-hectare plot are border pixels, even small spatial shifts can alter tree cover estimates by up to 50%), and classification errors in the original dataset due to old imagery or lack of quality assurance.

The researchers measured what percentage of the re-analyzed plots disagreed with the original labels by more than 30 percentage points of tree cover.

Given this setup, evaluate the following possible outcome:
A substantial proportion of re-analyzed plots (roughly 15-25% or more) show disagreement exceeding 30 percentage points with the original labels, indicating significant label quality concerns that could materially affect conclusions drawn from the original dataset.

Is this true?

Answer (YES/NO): YES